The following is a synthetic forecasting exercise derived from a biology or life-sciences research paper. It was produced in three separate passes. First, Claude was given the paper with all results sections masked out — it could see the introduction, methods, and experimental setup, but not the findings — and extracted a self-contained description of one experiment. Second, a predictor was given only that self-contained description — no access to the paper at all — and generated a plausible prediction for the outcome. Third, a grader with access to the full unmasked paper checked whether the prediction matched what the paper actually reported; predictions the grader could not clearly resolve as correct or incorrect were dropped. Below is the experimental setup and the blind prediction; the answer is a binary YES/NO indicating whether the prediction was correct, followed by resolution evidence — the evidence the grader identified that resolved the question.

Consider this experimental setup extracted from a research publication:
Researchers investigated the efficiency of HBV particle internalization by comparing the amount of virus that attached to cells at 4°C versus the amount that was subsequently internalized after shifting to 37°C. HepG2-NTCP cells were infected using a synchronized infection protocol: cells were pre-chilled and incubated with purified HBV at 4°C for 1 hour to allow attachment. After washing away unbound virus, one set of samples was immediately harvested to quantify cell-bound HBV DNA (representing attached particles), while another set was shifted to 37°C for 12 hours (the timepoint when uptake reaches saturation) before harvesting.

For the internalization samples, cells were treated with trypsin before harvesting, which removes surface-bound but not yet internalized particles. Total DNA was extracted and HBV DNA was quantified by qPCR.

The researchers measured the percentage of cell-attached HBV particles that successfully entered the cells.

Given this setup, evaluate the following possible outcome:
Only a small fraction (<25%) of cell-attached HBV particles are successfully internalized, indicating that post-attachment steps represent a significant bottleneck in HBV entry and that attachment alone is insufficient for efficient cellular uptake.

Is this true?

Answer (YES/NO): NO